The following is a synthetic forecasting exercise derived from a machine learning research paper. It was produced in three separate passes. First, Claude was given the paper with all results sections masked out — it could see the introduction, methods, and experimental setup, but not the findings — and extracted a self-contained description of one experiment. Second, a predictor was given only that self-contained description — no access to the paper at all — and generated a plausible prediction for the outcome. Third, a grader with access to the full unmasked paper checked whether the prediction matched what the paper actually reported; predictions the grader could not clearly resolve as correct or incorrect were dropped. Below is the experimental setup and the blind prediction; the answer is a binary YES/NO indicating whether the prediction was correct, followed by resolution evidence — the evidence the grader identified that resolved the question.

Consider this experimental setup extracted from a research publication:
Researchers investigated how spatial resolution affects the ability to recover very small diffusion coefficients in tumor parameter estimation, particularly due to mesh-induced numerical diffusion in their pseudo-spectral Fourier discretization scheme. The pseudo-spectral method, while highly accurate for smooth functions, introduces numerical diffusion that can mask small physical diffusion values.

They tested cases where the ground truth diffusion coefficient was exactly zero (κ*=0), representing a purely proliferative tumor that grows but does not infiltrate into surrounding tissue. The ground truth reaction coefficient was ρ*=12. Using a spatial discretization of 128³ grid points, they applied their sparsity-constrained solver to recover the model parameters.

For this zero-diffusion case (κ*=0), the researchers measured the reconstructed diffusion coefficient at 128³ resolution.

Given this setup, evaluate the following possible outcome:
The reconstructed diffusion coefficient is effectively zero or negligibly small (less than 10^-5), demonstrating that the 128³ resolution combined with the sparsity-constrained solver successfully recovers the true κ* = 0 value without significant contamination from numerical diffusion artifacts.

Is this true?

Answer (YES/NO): NO